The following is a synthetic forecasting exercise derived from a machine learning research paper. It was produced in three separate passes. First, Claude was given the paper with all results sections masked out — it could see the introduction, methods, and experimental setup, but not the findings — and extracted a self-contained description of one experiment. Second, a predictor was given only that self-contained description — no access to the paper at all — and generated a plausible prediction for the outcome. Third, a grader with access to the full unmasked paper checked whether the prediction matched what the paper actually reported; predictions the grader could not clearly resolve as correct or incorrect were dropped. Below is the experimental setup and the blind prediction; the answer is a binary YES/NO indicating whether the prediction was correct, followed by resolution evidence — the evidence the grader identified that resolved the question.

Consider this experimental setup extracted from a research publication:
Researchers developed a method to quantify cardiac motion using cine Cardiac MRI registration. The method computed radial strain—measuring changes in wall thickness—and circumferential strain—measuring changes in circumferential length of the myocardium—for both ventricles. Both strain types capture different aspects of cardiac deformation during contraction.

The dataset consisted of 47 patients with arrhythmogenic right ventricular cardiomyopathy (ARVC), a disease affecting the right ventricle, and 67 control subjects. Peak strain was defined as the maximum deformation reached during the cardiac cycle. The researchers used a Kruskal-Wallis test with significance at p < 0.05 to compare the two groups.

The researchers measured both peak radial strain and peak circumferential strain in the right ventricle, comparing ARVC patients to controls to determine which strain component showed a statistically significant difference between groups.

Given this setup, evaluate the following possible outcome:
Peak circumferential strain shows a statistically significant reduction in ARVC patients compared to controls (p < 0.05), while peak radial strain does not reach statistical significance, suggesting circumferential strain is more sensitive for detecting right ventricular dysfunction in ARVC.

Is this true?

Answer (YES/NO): NO